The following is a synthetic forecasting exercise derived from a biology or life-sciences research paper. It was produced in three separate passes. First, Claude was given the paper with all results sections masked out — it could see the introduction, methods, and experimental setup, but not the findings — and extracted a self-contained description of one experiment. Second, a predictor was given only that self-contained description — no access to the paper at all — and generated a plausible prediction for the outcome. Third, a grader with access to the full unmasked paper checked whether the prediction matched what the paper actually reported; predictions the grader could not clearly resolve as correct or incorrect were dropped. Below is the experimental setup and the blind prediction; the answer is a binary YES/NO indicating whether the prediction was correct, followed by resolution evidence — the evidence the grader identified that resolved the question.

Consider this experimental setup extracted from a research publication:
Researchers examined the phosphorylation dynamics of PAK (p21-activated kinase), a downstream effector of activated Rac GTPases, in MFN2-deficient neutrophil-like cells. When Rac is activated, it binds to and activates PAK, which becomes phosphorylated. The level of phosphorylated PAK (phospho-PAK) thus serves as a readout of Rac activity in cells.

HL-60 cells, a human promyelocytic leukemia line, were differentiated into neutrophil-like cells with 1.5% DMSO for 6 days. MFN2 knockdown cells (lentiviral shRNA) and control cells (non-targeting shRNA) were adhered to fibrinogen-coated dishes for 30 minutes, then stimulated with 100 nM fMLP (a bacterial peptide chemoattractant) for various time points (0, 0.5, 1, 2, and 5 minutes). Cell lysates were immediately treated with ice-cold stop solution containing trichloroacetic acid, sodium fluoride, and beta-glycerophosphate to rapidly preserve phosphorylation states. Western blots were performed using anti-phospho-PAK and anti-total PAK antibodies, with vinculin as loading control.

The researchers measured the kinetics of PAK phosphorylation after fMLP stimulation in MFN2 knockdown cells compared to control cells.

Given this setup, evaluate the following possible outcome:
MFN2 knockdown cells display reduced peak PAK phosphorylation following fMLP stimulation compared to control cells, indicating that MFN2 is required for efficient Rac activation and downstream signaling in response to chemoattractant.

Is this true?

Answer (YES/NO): NO